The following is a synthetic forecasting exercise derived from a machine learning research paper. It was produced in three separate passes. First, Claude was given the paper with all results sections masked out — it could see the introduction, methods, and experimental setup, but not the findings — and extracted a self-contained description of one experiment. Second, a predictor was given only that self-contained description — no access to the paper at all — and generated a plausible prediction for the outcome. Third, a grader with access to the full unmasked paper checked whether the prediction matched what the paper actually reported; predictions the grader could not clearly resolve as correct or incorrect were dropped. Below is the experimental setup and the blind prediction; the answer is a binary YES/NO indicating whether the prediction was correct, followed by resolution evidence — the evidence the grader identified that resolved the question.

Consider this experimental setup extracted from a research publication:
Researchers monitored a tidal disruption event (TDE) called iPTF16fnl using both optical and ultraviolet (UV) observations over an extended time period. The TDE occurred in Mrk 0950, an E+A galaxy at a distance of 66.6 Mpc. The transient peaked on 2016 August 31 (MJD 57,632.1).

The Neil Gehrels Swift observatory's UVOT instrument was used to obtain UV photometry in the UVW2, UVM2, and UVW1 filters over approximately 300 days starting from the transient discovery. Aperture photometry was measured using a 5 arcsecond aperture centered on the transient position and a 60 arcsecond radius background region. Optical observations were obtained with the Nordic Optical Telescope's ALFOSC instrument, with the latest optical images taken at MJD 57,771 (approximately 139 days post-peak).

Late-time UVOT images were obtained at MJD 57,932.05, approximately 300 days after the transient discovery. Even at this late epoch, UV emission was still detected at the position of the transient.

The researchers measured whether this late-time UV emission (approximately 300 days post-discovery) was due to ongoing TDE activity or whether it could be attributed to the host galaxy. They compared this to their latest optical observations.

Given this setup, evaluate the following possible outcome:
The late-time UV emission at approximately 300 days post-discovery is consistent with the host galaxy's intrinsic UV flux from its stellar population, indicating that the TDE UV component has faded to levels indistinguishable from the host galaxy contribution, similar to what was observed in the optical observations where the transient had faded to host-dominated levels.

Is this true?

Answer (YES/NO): YES